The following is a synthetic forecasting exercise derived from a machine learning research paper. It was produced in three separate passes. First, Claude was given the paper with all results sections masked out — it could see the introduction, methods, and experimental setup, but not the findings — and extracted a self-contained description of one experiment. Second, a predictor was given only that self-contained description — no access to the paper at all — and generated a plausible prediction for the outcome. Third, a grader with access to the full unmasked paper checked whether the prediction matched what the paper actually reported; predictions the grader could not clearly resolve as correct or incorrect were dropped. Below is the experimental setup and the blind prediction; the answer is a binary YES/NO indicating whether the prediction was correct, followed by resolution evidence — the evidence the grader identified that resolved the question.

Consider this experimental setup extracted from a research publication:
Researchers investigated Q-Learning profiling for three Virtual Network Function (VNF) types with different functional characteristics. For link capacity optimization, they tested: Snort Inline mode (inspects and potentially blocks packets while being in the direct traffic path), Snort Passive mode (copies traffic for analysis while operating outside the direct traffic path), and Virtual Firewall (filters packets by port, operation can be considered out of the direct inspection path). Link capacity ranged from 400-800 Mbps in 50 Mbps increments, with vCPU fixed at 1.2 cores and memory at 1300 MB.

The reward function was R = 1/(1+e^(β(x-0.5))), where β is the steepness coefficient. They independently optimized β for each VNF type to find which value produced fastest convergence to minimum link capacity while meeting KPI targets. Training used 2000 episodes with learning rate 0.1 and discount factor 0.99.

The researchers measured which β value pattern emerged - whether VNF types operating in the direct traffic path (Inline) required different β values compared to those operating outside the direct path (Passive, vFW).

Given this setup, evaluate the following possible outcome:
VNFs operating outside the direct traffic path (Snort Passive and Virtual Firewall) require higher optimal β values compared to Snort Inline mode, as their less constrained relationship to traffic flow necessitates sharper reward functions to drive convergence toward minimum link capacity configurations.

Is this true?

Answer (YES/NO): YES